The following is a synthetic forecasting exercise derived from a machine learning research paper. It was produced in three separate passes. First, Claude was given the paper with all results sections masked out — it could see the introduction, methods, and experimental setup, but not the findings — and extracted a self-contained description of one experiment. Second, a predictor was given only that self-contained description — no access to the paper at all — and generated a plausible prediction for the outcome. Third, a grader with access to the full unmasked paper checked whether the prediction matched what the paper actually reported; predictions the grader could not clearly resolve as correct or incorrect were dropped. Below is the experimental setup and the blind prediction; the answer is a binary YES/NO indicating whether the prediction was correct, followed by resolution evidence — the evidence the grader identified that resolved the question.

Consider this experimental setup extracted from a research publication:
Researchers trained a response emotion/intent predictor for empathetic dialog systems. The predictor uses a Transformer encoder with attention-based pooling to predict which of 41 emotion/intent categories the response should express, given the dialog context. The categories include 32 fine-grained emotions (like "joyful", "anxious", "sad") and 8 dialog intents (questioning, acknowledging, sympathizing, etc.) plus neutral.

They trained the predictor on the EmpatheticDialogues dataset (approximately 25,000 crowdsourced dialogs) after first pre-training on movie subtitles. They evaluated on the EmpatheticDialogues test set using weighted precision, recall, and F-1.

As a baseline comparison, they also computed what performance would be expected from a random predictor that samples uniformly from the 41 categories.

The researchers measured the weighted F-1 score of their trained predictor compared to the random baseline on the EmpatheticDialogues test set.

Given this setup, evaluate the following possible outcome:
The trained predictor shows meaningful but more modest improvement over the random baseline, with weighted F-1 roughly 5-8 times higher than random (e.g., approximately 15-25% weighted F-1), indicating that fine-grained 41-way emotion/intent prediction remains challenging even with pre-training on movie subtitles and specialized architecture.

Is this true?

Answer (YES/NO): NO